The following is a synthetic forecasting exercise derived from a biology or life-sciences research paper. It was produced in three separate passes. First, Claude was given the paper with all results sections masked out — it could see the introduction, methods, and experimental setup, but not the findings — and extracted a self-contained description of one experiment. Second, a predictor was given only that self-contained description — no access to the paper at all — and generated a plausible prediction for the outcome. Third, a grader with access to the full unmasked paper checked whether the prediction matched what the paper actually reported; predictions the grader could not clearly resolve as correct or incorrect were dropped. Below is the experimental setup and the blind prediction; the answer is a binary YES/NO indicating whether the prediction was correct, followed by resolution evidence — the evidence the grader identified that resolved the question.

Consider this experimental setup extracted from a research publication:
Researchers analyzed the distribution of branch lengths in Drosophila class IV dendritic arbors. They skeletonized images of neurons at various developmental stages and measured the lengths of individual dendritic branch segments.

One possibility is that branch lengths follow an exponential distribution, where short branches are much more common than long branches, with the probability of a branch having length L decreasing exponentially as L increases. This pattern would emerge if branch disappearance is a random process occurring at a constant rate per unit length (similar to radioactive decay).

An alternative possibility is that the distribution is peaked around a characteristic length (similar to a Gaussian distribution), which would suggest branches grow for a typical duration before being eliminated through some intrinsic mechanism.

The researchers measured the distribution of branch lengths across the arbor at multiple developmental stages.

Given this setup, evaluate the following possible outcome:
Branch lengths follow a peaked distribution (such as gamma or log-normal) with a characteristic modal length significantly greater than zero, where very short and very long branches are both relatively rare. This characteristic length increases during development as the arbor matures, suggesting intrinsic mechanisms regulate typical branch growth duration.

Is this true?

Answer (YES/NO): NO